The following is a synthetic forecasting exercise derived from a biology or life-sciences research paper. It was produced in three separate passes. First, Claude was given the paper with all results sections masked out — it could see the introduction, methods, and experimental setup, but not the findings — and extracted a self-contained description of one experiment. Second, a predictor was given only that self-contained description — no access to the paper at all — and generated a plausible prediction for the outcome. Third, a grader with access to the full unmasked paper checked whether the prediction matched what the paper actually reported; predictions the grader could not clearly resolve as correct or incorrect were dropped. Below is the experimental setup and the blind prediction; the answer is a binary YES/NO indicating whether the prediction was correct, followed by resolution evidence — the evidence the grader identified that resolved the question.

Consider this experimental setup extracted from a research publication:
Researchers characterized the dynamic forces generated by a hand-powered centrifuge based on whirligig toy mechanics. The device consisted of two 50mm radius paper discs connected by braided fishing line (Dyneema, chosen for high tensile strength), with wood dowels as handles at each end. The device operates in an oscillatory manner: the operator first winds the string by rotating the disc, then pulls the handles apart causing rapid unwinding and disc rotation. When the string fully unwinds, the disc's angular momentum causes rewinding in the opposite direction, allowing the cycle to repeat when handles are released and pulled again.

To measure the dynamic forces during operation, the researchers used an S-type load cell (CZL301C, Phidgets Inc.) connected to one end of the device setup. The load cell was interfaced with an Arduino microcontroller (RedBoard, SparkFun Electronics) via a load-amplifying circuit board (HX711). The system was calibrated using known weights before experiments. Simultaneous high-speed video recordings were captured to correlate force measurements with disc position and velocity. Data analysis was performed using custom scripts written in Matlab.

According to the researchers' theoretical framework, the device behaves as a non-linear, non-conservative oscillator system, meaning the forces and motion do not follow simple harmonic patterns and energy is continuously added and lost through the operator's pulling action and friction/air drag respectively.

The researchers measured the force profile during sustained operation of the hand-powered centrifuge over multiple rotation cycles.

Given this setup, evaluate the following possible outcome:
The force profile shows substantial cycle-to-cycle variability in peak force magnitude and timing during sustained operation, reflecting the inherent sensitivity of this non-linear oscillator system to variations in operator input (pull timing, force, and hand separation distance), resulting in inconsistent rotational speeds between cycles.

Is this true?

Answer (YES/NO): NO